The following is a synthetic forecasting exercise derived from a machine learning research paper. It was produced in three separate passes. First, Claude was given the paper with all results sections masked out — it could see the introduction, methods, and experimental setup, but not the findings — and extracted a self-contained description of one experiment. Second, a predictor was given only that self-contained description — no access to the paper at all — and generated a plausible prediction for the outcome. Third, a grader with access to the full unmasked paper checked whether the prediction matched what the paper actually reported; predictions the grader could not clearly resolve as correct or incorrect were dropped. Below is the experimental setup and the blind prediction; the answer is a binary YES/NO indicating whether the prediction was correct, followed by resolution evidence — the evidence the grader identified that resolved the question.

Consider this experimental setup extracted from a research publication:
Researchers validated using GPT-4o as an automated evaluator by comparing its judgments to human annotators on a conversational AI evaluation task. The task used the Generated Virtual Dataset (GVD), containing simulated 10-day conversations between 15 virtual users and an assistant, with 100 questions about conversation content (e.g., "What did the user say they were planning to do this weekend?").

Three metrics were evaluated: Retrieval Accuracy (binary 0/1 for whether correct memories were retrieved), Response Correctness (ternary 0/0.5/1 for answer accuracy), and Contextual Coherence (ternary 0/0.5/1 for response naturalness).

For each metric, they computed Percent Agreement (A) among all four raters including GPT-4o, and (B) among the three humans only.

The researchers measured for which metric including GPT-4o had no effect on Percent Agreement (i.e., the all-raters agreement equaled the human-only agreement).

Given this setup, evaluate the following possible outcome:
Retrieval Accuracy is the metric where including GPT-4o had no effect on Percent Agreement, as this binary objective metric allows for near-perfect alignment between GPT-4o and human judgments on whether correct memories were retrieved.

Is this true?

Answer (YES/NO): YES